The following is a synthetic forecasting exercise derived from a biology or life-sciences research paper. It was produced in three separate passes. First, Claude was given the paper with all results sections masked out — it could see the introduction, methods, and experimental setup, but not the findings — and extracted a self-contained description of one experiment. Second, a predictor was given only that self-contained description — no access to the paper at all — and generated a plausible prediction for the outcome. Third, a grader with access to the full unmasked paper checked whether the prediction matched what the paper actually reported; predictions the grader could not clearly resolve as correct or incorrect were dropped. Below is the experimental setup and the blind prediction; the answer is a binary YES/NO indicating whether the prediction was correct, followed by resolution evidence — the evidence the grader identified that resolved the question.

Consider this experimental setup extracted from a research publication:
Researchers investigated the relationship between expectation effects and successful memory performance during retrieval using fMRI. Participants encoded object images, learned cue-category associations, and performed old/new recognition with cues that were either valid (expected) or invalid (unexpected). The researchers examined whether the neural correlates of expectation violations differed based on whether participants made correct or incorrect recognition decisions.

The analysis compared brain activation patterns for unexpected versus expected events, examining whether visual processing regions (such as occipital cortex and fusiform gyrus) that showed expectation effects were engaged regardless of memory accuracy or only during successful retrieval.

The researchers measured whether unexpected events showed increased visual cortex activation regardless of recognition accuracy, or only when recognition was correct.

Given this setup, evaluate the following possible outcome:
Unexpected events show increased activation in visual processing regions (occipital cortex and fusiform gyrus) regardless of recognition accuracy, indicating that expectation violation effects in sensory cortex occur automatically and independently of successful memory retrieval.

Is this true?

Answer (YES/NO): YES